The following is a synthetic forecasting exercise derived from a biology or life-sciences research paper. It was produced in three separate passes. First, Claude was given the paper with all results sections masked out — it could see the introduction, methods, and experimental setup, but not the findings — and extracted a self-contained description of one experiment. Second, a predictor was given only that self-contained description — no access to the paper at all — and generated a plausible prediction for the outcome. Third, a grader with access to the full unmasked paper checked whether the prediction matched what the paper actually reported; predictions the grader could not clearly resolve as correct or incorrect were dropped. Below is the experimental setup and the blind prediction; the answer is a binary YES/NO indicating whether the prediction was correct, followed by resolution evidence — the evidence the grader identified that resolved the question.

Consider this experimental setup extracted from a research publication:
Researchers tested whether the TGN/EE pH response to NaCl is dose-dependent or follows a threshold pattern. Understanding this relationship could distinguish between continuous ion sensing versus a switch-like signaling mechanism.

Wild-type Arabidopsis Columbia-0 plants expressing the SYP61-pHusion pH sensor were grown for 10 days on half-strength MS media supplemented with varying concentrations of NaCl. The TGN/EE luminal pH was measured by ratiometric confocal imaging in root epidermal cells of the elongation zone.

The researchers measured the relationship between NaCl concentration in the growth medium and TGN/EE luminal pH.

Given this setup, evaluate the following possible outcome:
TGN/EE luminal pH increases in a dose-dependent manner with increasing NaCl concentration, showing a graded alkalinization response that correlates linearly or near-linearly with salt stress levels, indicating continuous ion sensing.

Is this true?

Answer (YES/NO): YES